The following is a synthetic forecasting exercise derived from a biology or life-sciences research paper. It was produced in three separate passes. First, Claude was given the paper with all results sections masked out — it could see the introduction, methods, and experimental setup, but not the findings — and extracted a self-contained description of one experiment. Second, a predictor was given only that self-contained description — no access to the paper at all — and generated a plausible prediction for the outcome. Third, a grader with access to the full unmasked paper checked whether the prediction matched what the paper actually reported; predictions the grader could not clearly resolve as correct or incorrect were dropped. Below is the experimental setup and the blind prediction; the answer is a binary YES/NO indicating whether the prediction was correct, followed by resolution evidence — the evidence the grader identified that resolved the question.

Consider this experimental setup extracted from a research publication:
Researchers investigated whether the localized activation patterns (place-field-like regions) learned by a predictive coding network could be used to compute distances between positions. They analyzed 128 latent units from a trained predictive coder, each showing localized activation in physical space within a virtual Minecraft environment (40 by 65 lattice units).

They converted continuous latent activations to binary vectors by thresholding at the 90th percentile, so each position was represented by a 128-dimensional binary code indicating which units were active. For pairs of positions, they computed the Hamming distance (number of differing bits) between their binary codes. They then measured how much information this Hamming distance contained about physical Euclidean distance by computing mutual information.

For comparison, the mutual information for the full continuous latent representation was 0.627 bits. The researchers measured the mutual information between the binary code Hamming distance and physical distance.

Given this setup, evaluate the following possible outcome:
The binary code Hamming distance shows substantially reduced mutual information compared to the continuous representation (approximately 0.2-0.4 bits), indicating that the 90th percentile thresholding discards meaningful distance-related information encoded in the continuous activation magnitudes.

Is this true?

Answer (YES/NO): NO